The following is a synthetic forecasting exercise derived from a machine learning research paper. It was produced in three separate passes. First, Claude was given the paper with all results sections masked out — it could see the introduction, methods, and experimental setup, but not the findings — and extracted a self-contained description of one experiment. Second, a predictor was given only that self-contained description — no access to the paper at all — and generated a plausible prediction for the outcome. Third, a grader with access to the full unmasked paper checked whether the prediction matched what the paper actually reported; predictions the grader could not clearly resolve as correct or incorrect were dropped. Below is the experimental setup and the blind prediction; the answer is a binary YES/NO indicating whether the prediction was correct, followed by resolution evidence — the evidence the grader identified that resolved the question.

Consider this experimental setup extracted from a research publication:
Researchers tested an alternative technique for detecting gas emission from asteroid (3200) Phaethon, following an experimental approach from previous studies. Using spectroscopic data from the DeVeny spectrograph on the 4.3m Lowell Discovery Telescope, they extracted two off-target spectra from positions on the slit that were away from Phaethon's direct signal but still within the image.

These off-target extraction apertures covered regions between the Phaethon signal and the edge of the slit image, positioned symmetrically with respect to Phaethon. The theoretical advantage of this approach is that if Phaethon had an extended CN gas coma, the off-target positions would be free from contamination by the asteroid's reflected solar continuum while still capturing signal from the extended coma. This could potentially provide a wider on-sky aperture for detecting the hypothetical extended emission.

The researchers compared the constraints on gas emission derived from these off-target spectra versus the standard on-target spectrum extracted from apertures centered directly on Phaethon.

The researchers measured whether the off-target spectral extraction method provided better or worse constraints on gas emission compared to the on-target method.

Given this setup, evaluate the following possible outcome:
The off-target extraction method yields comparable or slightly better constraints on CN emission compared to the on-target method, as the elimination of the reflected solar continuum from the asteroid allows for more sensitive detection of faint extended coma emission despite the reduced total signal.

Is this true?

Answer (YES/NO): NO